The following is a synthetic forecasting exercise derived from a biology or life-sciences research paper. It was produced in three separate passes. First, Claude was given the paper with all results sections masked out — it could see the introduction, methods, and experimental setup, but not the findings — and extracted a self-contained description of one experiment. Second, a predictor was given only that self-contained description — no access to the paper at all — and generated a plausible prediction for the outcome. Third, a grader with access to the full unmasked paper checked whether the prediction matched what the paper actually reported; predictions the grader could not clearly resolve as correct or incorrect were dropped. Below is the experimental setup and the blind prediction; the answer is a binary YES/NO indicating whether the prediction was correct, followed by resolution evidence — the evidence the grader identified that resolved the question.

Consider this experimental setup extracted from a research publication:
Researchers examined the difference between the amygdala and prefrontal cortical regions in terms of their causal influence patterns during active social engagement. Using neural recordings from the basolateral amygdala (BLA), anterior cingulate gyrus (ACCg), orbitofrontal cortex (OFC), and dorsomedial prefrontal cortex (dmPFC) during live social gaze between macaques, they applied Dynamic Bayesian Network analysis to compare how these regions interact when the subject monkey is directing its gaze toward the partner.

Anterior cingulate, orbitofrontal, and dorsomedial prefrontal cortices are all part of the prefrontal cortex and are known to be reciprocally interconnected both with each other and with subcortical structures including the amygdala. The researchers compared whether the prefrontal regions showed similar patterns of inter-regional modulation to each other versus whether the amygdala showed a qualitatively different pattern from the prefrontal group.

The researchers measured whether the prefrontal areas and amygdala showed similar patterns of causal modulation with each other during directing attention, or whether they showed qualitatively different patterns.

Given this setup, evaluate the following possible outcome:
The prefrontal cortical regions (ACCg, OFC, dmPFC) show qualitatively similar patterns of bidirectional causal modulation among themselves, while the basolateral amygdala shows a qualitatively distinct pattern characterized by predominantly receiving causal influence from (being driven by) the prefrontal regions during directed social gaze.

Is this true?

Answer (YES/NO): YES